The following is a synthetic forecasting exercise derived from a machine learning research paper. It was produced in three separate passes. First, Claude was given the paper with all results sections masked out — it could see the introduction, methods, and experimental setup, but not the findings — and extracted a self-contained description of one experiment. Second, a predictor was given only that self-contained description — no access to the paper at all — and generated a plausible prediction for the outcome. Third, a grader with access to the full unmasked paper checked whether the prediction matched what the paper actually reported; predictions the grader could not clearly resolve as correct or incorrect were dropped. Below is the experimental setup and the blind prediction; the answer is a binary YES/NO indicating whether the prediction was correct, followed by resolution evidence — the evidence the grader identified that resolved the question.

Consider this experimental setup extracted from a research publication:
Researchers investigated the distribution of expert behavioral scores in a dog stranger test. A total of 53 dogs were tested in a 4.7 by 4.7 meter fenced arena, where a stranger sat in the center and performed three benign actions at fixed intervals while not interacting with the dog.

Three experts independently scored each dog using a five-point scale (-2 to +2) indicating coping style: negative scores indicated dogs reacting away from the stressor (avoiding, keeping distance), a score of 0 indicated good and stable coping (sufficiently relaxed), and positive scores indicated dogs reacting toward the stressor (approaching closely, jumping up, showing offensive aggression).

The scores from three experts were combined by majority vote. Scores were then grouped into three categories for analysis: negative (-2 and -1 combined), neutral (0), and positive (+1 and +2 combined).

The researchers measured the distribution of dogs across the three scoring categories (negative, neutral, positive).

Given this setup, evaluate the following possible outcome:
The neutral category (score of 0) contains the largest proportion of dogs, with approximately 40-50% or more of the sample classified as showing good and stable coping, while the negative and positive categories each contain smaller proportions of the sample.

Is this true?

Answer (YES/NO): YES